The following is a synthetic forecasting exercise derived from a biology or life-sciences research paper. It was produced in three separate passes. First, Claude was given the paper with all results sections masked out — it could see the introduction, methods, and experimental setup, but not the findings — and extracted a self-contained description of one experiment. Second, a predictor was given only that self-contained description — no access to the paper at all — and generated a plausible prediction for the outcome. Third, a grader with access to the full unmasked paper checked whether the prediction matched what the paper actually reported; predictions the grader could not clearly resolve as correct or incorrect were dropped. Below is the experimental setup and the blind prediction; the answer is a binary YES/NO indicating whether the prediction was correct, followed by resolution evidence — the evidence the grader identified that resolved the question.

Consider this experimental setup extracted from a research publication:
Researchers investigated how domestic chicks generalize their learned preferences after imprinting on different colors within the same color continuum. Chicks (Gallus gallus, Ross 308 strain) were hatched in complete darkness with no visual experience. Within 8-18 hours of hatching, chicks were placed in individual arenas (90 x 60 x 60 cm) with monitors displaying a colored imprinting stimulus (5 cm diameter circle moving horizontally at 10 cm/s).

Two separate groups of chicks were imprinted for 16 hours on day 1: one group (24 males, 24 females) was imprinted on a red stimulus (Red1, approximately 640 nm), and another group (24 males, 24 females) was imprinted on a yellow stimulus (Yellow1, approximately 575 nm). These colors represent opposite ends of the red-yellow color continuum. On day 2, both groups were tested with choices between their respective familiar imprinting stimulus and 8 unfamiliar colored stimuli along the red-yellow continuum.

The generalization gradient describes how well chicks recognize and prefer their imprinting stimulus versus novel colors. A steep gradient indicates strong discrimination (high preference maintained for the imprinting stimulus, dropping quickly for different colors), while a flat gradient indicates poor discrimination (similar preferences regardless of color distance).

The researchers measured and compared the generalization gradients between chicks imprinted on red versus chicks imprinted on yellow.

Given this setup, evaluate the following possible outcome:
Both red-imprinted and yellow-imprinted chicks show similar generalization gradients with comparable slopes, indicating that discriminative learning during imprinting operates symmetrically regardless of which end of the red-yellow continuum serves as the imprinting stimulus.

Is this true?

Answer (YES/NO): NO